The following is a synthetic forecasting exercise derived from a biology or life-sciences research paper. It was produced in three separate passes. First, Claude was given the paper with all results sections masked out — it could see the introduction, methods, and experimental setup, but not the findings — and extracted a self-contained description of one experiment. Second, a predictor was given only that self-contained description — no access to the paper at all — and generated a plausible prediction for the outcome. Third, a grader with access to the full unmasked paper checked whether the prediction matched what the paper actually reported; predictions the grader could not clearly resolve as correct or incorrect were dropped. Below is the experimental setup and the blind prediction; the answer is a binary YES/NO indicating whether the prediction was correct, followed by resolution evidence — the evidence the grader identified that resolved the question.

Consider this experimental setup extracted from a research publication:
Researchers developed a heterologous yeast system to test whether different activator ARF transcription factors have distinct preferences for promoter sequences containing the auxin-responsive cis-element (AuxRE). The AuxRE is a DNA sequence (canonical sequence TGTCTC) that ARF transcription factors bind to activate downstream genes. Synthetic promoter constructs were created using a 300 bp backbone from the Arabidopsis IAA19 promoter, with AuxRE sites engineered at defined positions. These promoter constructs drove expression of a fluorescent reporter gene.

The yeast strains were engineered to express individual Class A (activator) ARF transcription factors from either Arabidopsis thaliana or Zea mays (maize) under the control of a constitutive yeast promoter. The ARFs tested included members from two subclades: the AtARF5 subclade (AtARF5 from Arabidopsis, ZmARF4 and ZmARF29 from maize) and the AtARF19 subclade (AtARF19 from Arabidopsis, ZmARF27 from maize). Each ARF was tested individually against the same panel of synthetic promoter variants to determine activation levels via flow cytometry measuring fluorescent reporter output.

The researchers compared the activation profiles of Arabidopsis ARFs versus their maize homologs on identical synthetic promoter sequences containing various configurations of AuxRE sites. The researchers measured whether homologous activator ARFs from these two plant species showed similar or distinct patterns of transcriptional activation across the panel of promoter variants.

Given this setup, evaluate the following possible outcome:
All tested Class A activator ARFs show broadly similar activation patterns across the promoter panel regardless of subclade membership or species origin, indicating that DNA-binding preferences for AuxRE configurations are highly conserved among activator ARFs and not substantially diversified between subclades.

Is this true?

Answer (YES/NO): YES